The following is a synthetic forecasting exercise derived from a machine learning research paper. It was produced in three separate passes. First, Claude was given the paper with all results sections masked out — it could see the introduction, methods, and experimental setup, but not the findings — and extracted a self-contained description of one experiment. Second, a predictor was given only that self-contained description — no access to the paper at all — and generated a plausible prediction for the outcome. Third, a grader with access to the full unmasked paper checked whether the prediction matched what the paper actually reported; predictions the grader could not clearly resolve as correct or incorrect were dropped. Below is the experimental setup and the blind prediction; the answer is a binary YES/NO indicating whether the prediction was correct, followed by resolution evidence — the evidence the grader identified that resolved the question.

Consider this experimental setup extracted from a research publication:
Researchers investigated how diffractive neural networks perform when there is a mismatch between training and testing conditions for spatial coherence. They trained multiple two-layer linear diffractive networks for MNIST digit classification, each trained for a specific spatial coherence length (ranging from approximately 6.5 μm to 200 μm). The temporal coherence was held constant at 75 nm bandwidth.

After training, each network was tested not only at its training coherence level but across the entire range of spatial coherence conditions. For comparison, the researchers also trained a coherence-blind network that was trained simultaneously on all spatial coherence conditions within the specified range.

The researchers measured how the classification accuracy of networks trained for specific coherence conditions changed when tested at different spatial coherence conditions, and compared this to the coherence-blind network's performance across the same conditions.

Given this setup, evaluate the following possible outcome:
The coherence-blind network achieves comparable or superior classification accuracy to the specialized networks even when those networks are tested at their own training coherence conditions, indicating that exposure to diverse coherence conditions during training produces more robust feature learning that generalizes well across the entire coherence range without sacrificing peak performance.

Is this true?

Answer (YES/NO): NO